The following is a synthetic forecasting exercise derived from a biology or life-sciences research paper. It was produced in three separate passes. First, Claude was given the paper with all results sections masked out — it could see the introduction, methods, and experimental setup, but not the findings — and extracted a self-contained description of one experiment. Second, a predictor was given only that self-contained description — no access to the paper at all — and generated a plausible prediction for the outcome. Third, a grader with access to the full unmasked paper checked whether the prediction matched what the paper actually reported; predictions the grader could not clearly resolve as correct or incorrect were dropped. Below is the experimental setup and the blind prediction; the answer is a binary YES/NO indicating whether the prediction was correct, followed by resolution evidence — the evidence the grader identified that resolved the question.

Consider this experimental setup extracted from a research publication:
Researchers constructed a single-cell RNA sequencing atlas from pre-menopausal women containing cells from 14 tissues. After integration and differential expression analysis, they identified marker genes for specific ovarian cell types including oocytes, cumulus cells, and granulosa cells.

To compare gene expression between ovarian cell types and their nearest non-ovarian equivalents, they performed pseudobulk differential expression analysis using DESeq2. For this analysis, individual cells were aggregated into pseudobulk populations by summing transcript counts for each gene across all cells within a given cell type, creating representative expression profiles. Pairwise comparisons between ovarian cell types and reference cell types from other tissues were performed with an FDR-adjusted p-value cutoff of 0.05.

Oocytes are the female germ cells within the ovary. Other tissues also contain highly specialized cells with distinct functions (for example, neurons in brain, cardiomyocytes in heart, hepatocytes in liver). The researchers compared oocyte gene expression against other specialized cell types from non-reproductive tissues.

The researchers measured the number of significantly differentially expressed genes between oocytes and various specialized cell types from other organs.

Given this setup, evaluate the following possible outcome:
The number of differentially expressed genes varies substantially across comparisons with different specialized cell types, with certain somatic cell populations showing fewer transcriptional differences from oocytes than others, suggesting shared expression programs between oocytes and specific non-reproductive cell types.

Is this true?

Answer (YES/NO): YES